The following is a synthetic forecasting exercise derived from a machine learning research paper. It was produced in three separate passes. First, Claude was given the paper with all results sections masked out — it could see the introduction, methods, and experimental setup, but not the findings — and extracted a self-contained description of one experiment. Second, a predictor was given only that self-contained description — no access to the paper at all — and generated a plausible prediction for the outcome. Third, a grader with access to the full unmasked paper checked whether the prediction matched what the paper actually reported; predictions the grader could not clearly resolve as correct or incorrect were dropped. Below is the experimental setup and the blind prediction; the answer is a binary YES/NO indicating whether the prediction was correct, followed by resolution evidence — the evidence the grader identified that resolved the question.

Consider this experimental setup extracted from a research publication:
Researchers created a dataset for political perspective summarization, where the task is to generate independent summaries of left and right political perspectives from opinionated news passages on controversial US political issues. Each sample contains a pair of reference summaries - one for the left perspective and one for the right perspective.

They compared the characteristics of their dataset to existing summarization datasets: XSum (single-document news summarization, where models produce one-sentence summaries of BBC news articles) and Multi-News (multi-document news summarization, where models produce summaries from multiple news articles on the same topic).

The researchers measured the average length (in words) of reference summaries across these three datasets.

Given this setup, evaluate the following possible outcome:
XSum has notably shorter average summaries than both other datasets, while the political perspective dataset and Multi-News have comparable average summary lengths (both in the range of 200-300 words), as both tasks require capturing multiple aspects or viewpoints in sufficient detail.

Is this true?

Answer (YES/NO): NO